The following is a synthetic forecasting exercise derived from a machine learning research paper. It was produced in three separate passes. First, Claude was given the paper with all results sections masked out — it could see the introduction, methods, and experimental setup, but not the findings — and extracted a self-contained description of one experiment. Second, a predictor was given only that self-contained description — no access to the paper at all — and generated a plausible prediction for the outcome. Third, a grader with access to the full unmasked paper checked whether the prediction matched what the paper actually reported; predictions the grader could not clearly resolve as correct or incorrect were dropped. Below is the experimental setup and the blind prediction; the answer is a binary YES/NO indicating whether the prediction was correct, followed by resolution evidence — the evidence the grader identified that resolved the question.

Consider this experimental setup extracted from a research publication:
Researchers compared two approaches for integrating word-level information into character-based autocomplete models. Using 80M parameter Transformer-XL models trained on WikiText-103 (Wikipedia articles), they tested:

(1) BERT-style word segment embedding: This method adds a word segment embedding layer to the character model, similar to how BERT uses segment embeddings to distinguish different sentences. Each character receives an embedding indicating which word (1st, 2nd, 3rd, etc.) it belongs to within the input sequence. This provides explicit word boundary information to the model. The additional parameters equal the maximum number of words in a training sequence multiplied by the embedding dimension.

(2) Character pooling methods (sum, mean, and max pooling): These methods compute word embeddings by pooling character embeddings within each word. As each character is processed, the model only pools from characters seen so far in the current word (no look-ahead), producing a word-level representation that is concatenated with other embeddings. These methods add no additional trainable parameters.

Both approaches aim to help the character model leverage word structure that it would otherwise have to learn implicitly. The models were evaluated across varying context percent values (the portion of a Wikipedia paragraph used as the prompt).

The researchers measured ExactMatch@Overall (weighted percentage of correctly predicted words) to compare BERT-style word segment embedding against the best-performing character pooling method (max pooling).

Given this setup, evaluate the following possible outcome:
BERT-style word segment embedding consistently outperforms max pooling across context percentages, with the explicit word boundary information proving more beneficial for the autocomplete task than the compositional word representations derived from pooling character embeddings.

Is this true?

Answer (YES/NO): YES